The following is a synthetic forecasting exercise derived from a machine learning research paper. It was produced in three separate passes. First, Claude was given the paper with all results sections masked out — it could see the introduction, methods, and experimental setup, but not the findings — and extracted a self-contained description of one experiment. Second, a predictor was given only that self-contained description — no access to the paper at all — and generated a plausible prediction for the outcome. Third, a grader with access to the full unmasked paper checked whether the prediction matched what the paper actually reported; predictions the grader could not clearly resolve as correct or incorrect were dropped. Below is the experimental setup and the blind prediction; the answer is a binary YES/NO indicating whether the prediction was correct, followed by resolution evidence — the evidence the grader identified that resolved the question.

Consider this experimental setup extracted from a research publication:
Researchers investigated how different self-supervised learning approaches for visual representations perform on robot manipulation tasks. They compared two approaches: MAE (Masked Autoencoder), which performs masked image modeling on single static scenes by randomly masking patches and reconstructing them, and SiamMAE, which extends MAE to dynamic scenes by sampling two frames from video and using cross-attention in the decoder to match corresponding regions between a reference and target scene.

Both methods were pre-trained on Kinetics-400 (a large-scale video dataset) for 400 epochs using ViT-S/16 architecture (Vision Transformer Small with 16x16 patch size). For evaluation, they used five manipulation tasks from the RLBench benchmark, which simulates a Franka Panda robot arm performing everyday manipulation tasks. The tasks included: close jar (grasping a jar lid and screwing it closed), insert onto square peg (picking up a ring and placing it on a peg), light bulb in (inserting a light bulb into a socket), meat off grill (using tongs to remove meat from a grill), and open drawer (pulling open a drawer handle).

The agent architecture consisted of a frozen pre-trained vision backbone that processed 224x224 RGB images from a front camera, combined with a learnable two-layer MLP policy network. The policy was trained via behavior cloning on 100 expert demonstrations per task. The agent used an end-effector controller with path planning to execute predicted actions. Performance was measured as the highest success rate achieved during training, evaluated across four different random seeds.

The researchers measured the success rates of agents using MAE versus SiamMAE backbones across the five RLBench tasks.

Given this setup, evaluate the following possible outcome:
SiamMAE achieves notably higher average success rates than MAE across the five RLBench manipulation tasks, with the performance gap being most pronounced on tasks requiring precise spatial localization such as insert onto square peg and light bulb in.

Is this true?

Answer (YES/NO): NO